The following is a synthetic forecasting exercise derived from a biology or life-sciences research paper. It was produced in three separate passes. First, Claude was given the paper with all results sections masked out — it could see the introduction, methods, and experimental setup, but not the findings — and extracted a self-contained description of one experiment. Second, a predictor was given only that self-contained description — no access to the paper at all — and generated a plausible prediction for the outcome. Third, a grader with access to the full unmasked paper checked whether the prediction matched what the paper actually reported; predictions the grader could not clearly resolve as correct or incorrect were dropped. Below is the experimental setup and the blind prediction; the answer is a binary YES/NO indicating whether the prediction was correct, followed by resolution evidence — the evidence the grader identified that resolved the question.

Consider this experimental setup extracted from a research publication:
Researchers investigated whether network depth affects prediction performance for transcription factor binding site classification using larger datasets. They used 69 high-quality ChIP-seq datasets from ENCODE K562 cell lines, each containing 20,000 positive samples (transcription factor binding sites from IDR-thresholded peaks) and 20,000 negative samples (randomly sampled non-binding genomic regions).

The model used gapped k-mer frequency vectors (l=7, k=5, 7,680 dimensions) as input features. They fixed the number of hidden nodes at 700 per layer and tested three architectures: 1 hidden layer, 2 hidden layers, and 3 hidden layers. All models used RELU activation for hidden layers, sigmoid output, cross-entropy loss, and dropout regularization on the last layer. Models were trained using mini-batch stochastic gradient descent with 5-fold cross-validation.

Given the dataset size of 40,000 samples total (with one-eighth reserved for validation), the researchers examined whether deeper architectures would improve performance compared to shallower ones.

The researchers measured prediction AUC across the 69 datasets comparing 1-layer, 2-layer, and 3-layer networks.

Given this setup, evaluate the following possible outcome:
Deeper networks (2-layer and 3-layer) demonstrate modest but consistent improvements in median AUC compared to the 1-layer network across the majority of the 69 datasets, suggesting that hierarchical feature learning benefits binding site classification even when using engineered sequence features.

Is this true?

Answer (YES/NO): NO